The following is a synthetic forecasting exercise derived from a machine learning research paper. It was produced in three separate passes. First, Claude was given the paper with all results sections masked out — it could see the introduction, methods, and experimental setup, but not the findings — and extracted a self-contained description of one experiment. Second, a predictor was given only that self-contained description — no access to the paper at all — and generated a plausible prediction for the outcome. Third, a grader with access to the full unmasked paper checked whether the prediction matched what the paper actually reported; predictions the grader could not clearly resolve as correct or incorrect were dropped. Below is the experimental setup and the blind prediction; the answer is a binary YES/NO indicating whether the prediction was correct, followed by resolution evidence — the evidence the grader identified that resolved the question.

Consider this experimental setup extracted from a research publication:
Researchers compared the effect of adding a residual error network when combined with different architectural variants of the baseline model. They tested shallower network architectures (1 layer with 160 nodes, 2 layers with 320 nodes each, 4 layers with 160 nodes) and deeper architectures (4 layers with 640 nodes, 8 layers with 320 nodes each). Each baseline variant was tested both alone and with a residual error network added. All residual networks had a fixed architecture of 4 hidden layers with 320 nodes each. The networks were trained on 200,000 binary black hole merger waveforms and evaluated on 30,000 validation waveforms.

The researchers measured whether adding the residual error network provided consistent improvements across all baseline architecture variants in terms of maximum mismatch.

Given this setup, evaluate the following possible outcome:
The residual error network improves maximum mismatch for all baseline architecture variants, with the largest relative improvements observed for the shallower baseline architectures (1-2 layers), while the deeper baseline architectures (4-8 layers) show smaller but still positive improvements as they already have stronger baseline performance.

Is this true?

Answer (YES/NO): NO